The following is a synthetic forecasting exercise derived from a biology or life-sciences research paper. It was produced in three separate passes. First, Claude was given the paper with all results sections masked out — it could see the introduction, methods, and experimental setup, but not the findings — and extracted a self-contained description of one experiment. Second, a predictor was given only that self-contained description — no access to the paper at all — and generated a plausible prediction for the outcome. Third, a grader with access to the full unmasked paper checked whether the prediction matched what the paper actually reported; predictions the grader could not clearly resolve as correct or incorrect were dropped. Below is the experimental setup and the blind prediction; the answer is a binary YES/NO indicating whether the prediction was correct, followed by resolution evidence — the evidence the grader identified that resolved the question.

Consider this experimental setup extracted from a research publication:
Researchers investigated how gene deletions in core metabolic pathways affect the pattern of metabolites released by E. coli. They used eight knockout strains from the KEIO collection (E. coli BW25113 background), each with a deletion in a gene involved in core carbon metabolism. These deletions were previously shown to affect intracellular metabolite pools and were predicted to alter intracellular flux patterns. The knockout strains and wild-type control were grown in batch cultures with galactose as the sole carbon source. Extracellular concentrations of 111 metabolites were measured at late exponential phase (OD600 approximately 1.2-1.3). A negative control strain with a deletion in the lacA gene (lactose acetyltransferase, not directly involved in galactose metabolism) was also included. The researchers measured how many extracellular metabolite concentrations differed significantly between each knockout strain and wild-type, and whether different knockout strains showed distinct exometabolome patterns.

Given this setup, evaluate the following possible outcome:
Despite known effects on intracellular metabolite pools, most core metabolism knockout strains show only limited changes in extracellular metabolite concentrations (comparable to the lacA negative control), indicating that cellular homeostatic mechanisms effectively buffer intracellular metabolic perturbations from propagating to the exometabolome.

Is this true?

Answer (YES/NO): NO